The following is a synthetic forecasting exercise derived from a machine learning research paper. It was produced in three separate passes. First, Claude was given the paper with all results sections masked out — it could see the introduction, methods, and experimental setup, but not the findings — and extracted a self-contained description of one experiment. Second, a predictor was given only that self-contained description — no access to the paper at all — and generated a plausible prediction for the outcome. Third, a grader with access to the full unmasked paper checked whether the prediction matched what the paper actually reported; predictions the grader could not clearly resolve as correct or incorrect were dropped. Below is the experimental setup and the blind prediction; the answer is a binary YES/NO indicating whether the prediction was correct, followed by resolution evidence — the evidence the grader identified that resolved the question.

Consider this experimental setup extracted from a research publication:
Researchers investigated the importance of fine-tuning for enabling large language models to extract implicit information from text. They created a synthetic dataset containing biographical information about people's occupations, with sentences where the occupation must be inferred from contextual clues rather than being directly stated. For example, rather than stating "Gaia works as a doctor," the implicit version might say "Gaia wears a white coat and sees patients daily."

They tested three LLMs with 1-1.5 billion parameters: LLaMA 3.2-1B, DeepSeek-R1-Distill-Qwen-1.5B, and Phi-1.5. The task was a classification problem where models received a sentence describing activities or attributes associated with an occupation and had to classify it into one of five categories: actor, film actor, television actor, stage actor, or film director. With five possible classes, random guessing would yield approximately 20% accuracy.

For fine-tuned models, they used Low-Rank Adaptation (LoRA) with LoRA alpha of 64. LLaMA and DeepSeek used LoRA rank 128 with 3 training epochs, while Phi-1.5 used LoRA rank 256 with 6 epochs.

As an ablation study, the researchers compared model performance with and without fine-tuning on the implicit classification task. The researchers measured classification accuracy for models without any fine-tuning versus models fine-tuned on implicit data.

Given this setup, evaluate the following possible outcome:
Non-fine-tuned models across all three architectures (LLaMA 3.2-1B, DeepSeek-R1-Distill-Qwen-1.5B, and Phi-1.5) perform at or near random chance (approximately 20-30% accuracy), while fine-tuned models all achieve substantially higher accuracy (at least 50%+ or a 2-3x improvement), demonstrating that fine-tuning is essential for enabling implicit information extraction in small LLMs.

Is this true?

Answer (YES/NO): YES